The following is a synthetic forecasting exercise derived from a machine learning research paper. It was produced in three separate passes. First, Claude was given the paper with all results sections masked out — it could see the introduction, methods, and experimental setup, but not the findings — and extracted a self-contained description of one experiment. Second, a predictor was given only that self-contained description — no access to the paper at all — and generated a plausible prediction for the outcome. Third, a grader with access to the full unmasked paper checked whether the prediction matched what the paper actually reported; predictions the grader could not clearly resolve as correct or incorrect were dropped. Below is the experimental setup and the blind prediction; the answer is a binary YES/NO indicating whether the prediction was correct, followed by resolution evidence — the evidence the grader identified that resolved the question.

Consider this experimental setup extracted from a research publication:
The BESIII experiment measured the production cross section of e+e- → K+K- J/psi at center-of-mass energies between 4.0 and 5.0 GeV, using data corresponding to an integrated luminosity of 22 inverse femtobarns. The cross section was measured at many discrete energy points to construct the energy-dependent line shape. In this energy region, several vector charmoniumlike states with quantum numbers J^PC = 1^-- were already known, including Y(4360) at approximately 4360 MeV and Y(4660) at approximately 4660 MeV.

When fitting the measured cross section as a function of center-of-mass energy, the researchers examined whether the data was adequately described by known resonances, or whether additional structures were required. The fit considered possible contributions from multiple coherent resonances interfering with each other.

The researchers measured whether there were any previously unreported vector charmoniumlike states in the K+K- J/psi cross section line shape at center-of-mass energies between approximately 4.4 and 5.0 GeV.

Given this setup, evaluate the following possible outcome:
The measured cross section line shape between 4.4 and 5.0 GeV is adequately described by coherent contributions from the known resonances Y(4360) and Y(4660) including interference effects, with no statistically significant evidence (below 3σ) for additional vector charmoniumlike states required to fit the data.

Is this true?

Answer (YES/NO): NO